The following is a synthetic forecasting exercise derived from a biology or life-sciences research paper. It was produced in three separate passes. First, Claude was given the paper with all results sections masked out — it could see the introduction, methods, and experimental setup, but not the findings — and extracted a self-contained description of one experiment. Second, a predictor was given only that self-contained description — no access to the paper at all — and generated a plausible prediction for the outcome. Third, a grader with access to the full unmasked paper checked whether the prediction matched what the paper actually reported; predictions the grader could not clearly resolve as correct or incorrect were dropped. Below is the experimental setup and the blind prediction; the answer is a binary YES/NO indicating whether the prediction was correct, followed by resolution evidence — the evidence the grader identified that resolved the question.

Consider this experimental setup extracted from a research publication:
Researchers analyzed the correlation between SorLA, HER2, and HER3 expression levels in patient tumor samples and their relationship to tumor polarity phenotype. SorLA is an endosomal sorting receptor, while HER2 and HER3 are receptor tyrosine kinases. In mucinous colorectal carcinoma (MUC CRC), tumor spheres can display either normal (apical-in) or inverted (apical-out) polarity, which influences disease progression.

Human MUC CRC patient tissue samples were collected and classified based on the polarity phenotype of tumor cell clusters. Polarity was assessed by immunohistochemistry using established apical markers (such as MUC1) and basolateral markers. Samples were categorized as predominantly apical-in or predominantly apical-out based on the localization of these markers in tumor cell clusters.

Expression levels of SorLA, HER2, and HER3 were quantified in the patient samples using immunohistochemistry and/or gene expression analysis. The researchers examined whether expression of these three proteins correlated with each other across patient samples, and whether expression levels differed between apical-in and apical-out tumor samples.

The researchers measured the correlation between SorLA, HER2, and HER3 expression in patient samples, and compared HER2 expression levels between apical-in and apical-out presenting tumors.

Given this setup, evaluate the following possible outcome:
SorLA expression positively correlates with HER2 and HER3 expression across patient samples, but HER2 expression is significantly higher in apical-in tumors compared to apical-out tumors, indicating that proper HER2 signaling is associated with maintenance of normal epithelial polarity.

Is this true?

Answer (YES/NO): YES